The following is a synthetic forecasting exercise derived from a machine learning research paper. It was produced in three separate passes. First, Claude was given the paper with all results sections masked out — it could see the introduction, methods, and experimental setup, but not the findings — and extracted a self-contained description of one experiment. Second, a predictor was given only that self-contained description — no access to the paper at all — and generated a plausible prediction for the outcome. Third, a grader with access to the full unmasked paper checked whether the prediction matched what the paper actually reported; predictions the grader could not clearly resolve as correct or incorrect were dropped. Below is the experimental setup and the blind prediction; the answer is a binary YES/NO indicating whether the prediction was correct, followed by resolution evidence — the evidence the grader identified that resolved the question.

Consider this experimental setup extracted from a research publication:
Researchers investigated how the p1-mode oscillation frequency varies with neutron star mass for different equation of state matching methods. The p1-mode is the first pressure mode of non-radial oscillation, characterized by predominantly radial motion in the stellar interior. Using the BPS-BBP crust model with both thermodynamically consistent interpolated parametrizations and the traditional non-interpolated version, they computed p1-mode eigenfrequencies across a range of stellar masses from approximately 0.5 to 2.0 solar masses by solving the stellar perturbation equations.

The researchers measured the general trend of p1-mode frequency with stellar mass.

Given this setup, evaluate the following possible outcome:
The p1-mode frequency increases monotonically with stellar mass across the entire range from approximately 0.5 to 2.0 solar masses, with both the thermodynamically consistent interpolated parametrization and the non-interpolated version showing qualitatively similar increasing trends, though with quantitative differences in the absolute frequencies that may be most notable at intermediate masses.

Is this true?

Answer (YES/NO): NO